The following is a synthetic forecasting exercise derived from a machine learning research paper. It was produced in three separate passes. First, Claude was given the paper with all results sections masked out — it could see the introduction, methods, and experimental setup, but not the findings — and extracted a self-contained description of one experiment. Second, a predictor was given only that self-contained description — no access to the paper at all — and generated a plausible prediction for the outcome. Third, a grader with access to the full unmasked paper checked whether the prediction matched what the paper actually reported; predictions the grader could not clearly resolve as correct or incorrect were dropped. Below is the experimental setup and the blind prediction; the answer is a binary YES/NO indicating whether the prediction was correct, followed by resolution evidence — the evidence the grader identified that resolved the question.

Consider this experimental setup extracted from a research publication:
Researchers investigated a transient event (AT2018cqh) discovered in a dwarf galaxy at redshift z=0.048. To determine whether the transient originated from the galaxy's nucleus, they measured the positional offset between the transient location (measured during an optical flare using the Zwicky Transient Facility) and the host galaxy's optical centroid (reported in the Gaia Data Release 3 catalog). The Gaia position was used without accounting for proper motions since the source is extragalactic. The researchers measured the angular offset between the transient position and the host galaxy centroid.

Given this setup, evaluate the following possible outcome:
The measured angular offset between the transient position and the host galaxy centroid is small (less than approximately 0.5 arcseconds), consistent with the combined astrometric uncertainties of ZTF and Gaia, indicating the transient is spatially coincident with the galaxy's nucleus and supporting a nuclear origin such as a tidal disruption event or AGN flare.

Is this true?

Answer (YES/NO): YES